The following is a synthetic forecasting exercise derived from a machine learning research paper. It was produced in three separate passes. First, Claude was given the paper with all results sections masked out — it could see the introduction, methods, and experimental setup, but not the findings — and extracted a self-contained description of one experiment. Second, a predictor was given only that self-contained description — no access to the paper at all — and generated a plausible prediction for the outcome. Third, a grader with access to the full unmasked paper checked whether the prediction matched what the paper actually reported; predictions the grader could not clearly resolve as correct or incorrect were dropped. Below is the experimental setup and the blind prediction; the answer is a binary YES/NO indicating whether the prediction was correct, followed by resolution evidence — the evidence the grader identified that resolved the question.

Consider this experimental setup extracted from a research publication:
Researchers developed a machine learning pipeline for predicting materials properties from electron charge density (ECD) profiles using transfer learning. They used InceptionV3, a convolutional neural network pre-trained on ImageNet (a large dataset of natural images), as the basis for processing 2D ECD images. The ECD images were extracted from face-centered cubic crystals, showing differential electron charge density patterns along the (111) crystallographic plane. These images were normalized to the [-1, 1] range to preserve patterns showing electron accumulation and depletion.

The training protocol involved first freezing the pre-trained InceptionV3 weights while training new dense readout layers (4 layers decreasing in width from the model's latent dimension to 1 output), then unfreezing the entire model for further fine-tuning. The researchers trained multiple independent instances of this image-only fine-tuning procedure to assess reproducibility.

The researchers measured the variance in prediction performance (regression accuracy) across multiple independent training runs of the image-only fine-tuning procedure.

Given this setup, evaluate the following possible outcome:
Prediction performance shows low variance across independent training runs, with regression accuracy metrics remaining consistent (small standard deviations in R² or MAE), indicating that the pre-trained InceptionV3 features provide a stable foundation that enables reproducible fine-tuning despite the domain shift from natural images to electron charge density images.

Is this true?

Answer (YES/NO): NO